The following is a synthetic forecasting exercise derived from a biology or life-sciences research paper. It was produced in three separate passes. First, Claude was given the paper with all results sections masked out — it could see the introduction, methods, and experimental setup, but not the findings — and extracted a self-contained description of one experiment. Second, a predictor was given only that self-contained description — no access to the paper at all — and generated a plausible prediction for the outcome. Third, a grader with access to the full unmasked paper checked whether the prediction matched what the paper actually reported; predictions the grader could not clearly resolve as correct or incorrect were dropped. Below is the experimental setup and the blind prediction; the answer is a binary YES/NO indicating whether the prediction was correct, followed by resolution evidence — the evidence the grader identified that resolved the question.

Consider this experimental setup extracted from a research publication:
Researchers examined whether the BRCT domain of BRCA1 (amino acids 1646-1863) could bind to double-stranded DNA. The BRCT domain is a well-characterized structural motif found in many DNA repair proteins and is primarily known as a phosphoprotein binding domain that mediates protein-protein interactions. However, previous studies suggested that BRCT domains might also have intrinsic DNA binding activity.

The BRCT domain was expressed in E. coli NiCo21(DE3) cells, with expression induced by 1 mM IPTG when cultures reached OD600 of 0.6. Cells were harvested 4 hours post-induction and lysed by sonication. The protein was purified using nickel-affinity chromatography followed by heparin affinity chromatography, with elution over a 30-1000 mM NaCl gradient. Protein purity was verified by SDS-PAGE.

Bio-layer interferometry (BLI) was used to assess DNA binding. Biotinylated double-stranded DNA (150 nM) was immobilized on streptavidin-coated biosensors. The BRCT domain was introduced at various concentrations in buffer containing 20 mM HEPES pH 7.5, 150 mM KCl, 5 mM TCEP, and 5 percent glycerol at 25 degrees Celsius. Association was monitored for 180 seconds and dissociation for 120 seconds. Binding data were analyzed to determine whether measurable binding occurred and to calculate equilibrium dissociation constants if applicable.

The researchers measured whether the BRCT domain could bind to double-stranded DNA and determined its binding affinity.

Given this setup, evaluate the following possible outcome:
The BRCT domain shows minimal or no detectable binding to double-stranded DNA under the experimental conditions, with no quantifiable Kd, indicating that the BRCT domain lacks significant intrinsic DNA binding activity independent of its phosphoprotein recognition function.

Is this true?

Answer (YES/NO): NO